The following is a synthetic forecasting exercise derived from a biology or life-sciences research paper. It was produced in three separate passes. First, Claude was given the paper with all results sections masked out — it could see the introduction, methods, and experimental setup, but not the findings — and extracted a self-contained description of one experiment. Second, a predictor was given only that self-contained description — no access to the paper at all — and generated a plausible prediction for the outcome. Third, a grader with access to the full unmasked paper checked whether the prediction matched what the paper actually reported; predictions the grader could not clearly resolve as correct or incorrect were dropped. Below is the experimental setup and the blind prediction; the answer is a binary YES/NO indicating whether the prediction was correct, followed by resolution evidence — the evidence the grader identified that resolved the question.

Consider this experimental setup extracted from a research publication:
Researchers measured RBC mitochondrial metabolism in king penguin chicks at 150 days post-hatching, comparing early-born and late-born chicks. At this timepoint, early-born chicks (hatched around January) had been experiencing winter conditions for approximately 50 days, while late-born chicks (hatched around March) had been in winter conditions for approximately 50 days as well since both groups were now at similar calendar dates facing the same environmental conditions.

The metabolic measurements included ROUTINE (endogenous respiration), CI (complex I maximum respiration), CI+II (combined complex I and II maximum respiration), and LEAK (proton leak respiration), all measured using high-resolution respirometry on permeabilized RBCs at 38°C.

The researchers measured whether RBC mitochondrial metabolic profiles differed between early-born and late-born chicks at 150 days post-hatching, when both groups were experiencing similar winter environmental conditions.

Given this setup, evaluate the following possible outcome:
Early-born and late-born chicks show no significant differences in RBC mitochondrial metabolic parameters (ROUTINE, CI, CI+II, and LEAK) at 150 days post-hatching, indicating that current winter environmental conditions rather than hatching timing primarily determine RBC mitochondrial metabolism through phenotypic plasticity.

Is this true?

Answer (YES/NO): YES